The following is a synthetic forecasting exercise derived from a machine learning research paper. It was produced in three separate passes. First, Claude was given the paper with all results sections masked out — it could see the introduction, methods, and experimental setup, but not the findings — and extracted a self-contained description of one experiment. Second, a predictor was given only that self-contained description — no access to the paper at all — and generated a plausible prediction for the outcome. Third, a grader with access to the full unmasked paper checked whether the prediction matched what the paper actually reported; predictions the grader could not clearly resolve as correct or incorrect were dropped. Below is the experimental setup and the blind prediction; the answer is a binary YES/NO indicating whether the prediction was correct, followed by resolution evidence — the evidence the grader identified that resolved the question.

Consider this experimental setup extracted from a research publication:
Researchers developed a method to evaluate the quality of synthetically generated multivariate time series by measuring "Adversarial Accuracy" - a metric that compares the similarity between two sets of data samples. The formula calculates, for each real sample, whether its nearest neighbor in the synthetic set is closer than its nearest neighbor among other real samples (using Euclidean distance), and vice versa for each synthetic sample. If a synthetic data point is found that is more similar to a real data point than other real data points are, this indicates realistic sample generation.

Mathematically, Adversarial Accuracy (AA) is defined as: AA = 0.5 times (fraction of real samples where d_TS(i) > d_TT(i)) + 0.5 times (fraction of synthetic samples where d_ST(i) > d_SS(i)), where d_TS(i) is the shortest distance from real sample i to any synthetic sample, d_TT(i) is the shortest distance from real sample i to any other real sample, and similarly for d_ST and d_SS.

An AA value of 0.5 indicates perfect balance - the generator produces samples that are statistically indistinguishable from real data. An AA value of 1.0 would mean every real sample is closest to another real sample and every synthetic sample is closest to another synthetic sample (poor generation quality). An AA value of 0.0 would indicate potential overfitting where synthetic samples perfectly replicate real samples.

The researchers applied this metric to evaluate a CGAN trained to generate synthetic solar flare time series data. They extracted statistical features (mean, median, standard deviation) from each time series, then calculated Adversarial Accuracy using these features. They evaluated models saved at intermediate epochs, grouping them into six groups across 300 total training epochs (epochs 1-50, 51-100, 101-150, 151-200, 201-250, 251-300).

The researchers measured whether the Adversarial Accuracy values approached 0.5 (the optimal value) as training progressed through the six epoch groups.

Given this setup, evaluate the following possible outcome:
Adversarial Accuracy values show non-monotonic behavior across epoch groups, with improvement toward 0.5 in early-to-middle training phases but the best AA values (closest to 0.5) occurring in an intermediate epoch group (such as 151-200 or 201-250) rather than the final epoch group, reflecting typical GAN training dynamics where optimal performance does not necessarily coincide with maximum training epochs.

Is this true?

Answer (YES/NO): YES